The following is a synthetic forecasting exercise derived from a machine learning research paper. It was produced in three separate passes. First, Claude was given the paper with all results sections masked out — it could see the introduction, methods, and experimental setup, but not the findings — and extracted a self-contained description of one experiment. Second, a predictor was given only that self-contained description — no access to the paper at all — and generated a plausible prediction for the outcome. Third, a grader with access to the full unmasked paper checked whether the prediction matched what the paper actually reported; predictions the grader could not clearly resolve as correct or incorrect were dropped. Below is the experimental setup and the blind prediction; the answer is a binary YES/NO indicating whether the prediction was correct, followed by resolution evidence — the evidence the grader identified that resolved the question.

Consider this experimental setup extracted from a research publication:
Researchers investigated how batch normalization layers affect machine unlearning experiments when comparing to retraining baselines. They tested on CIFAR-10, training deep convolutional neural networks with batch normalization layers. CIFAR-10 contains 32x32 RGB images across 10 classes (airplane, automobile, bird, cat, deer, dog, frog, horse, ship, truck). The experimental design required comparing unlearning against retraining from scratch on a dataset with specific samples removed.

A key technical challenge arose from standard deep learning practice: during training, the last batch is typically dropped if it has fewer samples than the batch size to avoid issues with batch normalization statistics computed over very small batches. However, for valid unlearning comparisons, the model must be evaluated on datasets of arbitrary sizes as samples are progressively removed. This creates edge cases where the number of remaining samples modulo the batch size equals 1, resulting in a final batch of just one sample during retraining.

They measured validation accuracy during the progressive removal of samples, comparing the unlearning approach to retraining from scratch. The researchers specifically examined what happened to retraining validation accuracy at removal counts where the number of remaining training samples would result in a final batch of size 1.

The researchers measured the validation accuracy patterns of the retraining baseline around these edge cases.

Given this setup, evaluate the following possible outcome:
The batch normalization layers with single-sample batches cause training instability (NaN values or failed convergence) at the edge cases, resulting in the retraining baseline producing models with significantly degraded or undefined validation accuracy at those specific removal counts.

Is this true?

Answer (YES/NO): NO